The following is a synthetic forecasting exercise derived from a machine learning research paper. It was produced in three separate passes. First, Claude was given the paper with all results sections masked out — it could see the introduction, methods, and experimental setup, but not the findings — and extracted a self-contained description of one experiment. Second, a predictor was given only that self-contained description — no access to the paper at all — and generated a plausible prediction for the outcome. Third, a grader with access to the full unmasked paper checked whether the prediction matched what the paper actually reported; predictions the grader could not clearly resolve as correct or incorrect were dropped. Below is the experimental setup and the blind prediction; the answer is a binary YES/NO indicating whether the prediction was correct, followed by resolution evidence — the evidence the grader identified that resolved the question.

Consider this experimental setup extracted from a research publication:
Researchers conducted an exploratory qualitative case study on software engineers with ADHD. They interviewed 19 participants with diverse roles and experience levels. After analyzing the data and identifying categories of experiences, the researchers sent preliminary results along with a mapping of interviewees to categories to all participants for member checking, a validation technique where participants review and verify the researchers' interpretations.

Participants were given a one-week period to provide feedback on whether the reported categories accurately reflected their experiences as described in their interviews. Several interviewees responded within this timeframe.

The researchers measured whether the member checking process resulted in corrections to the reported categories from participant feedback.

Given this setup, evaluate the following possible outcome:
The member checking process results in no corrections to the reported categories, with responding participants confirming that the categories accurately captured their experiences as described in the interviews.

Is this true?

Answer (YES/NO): YES